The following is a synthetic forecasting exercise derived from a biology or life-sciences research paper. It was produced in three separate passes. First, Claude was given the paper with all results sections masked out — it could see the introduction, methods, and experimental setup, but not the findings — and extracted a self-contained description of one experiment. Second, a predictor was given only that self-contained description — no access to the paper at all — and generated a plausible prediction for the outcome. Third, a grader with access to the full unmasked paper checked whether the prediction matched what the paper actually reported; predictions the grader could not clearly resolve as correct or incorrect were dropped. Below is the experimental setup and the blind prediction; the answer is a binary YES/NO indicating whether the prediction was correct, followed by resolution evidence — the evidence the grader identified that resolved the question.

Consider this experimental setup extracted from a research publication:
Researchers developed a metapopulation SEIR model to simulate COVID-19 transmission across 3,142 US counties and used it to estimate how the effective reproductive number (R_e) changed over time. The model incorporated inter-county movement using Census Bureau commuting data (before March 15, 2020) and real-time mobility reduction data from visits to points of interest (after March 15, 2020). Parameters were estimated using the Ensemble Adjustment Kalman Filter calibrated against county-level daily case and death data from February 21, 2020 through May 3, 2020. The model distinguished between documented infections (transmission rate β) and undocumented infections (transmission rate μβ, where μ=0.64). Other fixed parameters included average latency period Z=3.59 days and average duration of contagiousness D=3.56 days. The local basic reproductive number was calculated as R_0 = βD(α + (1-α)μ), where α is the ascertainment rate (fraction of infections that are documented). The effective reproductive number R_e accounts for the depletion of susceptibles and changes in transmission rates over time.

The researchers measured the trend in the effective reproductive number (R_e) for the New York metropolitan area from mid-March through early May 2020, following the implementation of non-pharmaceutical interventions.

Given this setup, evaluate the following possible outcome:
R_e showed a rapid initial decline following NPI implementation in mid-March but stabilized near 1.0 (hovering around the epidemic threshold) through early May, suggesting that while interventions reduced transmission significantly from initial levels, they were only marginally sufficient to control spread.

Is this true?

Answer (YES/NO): NO